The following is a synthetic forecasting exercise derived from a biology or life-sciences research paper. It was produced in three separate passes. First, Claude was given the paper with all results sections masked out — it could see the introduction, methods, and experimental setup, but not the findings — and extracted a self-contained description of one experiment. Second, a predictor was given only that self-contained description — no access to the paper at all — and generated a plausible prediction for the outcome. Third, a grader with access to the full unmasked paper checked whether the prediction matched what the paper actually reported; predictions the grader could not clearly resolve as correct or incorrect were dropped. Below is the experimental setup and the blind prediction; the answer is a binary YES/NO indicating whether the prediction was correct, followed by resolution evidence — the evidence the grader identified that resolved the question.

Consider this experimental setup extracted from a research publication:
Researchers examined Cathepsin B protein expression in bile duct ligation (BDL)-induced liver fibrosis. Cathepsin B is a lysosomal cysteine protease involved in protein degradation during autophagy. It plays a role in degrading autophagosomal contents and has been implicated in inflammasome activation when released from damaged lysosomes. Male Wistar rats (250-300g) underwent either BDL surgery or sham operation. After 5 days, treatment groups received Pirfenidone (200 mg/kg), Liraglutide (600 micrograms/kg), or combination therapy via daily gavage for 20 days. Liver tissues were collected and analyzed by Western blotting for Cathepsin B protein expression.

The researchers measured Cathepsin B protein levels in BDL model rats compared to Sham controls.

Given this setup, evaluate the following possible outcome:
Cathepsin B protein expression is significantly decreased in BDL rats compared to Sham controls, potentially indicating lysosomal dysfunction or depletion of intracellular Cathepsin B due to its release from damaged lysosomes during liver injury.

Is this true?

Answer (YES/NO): NO